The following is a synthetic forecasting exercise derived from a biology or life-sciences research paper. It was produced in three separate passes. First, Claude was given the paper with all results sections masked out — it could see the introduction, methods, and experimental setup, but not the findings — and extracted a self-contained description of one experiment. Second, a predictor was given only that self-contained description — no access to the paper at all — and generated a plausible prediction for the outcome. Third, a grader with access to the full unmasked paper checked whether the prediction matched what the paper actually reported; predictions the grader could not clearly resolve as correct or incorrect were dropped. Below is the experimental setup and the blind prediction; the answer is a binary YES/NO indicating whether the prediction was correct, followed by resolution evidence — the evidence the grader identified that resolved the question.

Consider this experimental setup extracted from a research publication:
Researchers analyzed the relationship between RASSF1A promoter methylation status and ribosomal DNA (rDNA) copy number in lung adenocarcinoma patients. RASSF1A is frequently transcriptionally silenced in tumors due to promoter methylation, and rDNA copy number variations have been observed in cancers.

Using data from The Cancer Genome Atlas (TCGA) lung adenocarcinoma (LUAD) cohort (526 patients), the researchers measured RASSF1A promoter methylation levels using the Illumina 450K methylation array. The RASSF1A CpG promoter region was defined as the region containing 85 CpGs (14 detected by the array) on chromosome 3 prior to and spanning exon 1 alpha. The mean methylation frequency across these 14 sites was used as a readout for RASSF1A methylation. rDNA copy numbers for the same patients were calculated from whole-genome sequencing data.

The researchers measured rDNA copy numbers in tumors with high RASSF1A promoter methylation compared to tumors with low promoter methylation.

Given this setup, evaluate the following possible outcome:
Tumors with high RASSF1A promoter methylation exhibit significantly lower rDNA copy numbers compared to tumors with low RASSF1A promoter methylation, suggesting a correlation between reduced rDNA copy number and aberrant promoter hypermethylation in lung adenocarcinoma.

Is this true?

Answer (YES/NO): NO